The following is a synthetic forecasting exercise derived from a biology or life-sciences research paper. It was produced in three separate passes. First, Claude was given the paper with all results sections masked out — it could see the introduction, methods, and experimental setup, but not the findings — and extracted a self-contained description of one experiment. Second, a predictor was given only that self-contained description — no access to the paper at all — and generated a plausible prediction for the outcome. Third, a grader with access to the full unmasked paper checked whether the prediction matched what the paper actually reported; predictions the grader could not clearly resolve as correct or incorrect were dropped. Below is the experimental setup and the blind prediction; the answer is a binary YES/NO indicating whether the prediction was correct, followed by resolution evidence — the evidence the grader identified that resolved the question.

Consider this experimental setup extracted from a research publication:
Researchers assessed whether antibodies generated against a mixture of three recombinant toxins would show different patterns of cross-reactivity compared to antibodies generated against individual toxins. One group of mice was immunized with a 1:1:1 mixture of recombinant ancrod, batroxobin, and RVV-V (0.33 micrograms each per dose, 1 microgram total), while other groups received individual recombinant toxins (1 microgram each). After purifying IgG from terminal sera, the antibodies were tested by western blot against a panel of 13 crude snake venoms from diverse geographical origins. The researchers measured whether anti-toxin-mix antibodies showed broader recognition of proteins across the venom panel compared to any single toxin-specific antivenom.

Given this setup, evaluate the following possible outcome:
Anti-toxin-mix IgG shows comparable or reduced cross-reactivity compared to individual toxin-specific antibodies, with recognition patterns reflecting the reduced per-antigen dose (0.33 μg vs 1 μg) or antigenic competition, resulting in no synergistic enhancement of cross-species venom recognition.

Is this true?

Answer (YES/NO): YES